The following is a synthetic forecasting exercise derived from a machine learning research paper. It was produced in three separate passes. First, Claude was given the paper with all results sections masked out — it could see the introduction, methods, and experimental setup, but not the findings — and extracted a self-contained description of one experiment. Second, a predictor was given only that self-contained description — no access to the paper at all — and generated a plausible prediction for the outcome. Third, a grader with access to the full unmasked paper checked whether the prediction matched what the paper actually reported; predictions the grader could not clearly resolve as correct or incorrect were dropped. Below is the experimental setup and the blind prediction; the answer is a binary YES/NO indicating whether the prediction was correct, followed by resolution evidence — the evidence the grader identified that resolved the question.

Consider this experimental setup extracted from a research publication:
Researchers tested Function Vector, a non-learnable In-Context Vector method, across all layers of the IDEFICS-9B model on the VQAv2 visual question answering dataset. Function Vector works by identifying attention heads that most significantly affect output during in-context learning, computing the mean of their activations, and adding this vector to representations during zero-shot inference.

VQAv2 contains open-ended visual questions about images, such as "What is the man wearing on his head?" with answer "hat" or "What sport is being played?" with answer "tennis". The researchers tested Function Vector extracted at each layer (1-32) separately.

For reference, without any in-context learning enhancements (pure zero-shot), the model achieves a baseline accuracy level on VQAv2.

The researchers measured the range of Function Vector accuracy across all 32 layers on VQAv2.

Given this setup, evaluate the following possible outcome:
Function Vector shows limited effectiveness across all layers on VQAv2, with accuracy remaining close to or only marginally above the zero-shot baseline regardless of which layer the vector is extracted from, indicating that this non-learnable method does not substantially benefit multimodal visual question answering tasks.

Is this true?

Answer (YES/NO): YES